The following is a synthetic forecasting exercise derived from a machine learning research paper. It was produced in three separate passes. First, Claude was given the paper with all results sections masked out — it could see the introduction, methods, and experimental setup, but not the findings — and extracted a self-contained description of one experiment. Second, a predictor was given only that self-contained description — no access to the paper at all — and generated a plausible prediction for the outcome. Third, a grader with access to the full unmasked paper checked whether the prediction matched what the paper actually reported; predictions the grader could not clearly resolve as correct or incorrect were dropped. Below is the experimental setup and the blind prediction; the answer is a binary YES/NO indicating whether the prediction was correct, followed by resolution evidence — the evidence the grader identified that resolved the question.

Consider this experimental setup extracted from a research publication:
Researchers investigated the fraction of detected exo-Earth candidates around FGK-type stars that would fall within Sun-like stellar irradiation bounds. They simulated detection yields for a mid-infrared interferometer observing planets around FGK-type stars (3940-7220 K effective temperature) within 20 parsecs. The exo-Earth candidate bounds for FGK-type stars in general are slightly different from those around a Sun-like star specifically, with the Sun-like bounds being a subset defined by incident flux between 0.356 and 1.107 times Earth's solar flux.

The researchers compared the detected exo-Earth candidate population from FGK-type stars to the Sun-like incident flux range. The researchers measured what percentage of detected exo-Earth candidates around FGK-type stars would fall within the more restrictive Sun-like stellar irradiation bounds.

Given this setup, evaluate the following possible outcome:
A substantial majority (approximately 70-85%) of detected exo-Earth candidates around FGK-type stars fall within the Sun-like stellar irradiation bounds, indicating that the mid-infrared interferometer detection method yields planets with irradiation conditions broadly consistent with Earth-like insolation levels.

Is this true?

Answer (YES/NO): NO